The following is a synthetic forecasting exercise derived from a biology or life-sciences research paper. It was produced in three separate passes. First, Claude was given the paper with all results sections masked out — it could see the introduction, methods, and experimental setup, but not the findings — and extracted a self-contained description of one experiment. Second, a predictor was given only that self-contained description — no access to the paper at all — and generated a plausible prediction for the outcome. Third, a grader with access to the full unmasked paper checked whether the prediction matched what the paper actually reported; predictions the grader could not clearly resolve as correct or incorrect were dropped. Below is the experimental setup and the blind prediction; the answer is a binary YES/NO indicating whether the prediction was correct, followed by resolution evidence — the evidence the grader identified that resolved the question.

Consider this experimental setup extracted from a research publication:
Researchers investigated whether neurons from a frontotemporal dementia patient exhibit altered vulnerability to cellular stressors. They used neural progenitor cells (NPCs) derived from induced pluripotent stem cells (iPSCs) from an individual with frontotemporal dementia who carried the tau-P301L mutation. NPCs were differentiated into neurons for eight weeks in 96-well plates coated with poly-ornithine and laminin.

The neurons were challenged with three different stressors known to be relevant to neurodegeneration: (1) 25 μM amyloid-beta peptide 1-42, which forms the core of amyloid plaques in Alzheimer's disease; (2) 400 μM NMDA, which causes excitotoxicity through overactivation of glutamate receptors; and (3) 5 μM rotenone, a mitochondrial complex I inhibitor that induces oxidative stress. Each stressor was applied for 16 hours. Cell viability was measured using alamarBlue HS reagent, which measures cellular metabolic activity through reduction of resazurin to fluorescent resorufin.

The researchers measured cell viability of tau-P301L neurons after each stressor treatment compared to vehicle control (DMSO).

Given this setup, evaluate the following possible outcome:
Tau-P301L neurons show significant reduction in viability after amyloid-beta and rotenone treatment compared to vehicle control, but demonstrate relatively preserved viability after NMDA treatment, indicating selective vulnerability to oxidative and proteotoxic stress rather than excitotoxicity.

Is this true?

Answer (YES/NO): NO